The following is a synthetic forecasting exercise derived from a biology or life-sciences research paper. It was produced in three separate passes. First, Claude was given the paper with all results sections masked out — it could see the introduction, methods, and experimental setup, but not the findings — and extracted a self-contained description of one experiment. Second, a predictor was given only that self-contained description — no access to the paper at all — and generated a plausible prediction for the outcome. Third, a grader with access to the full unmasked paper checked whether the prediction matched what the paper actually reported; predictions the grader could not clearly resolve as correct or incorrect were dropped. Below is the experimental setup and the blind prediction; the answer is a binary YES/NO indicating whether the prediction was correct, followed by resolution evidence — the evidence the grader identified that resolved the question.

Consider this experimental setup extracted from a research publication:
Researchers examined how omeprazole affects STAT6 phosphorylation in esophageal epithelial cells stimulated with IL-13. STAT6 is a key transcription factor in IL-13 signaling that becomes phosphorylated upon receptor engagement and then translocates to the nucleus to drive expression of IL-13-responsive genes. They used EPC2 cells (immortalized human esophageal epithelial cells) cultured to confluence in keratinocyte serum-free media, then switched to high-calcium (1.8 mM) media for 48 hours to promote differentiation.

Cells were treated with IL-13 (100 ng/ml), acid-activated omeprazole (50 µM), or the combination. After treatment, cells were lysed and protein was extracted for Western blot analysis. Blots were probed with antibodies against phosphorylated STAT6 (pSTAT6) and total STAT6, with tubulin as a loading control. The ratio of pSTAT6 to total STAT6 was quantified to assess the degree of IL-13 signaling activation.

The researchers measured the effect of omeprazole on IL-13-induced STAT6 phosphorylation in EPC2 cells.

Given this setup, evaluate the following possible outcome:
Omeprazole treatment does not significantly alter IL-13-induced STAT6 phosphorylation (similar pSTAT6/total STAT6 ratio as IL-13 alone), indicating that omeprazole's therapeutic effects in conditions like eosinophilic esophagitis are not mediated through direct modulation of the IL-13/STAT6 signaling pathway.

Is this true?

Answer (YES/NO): NO